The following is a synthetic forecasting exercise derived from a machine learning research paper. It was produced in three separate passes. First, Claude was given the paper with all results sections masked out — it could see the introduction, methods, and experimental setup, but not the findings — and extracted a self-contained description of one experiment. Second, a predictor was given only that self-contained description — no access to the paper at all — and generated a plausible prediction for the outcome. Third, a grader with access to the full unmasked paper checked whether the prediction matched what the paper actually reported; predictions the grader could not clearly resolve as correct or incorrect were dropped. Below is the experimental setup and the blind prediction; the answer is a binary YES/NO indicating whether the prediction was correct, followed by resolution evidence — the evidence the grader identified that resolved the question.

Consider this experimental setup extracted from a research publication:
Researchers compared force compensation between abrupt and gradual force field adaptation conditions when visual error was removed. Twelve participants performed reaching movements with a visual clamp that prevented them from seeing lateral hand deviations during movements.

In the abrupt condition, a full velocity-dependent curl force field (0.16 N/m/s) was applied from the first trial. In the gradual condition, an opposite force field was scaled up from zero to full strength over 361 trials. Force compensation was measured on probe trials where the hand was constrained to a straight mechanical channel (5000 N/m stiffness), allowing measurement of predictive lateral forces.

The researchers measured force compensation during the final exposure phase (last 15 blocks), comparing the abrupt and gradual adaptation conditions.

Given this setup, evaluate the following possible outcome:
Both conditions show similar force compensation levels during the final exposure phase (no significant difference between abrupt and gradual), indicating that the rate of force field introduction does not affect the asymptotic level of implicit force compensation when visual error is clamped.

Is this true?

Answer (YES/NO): YES